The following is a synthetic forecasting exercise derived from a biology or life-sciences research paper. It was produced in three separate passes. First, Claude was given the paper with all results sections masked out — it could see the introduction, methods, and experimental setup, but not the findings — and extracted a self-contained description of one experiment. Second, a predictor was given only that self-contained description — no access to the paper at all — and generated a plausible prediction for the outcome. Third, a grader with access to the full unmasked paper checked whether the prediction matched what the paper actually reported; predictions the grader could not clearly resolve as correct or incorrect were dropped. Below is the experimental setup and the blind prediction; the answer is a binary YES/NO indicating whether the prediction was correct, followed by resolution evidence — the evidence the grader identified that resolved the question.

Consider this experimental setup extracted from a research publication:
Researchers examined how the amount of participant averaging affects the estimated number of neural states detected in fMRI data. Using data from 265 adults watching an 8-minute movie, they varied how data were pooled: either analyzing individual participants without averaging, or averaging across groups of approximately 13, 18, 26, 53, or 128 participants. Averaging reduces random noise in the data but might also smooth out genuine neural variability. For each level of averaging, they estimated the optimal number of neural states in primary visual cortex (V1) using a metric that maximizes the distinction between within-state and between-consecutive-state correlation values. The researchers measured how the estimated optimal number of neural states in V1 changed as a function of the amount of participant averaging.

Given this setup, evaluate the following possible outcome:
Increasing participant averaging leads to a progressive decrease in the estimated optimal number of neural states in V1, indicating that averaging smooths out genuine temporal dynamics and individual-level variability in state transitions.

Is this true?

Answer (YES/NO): NO